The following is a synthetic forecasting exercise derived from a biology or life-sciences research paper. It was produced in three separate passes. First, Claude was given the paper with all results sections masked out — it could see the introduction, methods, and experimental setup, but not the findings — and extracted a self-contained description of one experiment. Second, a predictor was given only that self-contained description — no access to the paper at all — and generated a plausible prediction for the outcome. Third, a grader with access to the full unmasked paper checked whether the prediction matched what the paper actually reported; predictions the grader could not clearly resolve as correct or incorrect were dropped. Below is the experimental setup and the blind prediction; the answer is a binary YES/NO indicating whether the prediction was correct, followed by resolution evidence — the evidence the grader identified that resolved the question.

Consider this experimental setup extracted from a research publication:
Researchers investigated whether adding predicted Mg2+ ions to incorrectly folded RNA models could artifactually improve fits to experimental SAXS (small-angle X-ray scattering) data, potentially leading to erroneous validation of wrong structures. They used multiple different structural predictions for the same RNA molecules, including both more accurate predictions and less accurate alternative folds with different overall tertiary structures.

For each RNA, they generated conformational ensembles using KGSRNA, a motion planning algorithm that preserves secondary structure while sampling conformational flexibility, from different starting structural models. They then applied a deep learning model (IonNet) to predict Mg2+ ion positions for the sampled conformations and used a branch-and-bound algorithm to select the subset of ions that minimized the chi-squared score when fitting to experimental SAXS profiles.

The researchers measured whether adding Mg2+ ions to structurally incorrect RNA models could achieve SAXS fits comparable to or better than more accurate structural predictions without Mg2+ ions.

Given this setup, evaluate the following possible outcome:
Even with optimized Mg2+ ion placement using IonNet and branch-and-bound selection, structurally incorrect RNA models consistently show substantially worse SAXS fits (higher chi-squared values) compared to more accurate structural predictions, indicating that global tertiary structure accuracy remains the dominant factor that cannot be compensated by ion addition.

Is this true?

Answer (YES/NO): YES